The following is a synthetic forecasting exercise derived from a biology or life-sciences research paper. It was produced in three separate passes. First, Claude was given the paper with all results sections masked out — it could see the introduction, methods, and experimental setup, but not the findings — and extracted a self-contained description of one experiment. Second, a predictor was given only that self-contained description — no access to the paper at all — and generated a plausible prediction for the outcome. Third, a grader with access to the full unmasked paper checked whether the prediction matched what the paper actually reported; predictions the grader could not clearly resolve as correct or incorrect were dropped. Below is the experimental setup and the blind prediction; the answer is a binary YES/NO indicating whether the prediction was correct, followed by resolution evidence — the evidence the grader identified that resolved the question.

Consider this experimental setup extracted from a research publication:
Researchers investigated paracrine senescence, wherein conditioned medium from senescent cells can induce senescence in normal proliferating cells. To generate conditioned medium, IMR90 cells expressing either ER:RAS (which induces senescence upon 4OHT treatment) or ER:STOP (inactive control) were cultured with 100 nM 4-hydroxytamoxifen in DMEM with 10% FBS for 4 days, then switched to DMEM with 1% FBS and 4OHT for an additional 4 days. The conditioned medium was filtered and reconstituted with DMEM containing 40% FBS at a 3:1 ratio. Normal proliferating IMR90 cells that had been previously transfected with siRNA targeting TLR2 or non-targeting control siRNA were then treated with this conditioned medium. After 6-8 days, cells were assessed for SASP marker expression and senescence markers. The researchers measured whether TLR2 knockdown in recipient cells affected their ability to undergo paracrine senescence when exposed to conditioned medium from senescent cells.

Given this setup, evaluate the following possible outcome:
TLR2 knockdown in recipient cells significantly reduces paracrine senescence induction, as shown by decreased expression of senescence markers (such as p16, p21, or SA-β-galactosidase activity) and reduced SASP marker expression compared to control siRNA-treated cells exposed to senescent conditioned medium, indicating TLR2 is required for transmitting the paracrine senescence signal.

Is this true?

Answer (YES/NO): NO